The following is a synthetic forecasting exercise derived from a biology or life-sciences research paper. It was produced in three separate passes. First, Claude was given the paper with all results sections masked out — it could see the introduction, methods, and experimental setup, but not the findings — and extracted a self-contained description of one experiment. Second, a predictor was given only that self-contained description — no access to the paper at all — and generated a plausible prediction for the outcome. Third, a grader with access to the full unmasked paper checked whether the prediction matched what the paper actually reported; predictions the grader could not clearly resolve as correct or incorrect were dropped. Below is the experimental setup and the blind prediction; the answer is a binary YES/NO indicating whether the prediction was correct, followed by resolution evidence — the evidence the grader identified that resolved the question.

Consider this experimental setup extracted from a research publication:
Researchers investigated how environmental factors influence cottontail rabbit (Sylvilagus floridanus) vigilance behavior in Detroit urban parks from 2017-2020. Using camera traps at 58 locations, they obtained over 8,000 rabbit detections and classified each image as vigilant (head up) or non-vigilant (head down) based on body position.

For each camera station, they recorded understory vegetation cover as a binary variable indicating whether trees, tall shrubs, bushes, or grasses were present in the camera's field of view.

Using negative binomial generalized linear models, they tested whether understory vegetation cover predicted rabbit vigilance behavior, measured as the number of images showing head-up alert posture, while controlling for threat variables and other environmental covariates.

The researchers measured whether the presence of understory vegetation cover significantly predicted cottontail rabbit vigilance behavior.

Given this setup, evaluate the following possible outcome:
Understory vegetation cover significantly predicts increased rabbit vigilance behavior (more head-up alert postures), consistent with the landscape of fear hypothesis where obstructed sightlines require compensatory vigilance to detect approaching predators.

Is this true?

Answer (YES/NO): YES